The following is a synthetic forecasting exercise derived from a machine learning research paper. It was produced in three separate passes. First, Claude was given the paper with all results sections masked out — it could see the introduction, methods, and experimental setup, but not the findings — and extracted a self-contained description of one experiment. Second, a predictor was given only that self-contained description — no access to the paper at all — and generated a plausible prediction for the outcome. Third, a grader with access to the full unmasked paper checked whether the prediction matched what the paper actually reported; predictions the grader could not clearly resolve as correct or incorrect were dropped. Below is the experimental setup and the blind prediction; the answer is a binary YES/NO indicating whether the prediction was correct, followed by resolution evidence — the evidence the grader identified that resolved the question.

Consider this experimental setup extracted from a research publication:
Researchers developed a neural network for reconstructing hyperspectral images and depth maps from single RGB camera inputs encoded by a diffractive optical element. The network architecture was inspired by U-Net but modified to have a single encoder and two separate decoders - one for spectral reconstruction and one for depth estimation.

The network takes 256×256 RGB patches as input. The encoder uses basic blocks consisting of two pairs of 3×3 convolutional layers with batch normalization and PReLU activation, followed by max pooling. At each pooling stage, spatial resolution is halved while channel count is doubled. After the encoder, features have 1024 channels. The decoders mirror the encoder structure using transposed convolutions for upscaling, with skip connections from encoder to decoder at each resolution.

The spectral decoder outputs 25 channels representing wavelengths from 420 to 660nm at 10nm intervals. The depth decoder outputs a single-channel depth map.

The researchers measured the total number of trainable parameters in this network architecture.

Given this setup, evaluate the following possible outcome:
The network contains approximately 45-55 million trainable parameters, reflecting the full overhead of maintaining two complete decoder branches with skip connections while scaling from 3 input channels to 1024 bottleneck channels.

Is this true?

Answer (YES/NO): NO